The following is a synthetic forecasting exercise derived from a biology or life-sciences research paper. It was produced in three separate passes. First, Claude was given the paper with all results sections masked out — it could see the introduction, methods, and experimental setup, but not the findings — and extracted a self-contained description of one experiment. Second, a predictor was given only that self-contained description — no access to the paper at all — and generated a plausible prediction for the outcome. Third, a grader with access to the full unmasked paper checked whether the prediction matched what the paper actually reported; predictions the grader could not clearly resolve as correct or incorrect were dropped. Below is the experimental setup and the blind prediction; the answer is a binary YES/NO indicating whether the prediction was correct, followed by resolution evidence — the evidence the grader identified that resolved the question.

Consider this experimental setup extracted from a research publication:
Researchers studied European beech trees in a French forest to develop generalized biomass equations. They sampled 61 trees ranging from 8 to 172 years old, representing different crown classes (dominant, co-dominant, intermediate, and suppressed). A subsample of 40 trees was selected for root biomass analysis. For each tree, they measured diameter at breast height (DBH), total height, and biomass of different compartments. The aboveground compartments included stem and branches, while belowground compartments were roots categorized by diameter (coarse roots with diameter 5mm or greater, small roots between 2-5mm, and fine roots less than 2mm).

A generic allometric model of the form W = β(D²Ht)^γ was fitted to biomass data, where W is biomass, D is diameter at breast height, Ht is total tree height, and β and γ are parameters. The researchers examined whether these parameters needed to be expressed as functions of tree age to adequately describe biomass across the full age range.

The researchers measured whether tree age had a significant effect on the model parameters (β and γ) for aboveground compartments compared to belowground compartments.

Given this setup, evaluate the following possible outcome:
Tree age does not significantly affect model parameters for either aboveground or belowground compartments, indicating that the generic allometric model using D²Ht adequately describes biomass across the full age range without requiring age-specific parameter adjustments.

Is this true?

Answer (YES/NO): NO